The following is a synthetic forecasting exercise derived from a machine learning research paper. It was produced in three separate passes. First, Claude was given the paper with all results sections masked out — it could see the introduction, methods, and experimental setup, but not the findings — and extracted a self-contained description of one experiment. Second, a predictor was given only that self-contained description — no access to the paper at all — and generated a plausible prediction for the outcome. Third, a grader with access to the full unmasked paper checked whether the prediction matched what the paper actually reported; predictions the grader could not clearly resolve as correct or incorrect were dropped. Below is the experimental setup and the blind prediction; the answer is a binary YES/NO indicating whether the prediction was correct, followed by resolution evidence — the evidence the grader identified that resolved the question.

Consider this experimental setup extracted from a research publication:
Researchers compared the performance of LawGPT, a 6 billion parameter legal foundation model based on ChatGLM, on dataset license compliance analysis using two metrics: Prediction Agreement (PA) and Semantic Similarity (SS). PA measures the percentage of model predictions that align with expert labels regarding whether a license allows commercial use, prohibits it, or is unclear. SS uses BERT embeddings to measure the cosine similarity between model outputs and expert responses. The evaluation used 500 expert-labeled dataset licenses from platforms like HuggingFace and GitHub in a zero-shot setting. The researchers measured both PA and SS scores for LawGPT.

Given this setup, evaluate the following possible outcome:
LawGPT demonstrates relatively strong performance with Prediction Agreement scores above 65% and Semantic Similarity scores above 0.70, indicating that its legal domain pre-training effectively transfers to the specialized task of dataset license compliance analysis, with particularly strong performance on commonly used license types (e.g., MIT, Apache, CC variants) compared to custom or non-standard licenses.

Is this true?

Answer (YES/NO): NO